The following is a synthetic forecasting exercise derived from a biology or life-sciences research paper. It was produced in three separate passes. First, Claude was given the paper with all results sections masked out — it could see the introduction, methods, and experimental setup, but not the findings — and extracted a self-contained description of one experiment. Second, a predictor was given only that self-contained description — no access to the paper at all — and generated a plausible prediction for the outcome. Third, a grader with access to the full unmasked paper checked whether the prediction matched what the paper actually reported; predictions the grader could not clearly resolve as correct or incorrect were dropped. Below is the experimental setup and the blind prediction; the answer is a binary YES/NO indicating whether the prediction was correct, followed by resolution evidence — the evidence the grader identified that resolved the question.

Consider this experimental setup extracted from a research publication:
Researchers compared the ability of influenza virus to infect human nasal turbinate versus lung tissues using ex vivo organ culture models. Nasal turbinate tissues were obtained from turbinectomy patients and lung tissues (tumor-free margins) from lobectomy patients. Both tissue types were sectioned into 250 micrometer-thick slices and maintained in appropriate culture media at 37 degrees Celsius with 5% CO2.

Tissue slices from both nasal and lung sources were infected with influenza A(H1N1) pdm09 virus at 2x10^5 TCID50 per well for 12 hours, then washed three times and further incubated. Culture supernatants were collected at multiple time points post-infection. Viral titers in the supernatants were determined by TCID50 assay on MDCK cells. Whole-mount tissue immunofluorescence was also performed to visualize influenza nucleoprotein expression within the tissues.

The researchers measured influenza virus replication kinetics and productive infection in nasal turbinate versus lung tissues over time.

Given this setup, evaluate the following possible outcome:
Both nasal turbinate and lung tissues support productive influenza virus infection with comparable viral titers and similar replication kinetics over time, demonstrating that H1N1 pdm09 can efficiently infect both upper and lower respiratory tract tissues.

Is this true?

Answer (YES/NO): YES